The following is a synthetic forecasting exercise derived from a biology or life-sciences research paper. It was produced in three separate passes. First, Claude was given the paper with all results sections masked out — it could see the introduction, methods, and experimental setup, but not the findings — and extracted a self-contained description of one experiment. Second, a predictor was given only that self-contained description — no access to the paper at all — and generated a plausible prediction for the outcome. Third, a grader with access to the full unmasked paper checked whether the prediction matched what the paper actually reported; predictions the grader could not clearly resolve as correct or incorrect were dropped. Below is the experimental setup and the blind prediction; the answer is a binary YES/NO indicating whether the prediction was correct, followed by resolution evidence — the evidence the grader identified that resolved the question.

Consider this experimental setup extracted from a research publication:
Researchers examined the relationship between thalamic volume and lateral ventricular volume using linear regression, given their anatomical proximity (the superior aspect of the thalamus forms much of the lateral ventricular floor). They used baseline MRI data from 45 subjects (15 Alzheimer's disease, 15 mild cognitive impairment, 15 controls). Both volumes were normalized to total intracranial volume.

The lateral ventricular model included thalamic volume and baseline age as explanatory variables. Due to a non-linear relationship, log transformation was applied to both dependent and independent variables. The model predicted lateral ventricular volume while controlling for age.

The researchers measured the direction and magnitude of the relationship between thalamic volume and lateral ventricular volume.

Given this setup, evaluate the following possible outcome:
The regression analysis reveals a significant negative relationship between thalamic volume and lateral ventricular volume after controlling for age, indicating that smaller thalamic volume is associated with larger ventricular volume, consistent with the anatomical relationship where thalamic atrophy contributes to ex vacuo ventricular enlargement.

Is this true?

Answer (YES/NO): YES